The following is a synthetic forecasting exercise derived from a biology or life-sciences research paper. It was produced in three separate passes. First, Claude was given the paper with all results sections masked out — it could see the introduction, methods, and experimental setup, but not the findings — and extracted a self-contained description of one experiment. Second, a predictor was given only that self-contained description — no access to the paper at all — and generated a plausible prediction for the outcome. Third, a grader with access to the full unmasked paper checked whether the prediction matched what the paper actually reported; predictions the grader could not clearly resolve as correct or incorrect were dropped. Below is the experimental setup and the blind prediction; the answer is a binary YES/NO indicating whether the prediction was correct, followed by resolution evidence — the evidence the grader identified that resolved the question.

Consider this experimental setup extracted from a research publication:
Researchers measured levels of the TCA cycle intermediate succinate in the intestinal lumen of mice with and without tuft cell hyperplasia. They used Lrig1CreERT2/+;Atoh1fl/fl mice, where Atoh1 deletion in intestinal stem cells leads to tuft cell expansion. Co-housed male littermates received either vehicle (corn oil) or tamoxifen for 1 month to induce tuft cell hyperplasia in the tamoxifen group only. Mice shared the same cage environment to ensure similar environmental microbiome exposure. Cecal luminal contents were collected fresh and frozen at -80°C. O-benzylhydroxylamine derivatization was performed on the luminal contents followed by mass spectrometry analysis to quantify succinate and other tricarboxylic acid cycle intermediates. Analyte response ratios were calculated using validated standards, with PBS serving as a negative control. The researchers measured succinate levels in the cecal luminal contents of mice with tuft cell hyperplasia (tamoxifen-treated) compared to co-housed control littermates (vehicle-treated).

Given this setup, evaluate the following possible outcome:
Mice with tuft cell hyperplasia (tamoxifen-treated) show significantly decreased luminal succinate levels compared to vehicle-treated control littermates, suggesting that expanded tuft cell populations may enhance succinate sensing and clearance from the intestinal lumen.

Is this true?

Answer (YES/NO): NO